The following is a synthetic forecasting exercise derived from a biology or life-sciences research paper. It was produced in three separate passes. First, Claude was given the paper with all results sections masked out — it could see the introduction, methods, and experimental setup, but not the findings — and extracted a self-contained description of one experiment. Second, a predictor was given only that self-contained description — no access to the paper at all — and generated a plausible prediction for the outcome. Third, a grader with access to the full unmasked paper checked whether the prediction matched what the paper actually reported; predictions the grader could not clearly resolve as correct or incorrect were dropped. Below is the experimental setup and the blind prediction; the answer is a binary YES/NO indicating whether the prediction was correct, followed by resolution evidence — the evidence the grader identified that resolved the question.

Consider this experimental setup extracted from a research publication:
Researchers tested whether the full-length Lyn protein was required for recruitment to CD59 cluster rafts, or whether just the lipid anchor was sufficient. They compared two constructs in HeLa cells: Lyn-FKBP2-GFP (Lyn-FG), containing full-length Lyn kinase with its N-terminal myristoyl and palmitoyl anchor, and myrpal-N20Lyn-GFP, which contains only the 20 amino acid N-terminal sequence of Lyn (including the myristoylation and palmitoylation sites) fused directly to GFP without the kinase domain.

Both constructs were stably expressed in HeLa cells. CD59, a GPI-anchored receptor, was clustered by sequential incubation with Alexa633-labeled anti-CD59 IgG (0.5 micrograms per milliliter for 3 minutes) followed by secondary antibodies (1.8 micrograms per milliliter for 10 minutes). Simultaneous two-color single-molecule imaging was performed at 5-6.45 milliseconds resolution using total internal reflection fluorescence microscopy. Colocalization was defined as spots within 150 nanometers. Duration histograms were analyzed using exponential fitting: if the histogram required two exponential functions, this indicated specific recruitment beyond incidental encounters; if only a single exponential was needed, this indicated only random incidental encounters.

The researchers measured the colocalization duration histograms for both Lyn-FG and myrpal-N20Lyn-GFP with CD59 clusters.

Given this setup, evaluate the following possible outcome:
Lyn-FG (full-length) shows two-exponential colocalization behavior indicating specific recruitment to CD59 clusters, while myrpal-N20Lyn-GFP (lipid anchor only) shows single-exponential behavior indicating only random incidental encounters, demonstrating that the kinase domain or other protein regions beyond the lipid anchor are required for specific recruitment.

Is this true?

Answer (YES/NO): NO